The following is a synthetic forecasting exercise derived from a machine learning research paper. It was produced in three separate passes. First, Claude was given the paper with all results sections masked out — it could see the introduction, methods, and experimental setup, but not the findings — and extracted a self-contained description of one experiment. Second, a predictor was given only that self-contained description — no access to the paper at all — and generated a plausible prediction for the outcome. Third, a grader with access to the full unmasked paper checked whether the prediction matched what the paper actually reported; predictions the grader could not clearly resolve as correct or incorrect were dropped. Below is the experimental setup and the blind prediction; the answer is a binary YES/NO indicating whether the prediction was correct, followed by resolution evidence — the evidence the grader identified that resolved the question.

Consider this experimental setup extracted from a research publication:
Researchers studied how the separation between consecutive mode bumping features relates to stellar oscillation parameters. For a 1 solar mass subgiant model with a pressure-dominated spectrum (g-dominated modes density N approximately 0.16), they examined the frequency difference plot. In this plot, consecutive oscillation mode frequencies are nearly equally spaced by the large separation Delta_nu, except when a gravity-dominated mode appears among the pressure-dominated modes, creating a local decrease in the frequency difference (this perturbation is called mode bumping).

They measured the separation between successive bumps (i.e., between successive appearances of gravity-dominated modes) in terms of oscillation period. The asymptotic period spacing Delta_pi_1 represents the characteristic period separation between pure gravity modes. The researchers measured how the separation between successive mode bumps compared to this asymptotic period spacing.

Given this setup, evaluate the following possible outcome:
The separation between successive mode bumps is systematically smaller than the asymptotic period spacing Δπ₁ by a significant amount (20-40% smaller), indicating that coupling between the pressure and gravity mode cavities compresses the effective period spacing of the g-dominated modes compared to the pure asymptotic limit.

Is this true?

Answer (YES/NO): NO